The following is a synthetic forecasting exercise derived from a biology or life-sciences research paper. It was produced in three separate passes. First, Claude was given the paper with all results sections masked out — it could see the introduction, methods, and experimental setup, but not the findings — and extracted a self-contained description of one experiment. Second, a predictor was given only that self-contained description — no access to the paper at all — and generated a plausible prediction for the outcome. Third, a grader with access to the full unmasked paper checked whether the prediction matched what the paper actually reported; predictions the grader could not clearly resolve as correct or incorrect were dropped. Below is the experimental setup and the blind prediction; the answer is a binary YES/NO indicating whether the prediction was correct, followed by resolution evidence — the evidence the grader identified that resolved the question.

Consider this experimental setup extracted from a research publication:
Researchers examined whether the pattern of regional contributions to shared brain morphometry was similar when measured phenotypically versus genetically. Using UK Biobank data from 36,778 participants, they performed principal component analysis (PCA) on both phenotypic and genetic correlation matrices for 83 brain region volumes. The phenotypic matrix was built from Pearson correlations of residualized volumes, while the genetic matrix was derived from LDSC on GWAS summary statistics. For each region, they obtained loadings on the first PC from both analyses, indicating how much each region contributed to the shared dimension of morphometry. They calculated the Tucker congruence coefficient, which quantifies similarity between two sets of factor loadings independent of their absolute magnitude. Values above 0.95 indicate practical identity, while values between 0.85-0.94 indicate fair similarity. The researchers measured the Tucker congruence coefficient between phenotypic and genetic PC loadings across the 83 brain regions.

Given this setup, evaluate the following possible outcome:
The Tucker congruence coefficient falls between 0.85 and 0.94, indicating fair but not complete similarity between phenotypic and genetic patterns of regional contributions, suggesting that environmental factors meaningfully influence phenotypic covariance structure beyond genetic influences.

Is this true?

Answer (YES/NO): NO